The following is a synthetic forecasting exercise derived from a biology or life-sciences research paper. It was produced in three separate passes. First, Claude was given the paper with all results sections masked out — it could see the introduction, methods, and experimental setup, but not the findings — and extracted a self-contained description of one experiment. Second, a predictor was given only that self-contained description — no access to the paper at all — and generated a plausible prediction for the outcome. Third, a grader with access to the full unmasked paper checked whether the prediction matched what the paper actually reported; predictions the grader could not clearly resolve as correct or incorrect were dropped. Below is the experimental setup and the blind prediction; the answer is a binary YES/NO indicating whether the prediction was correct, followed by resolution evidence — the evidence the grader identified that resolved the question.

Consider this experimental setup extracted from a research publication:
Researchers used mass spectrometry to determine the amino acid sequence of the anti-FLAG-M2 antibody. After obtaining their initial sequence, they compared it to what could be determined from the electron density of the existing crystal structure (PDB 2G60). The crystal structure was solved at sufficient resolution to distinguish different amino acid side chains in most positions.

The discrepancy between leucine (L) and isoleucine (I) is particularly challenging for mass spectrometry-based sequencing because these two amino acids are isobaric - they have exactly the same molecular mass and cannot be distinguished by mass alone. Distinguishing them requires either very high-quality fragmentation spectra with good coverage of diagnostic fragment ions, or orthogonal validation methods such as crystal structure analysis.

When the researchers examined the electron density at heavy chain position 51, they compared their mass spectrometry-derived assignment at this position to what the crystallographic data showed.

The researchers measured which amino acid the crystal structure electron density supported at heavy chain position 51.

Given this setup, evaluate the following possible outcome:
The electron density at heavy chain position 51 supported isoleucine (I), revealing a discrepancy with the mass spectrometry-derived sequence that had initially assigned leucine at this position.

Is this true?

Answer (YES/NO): YES